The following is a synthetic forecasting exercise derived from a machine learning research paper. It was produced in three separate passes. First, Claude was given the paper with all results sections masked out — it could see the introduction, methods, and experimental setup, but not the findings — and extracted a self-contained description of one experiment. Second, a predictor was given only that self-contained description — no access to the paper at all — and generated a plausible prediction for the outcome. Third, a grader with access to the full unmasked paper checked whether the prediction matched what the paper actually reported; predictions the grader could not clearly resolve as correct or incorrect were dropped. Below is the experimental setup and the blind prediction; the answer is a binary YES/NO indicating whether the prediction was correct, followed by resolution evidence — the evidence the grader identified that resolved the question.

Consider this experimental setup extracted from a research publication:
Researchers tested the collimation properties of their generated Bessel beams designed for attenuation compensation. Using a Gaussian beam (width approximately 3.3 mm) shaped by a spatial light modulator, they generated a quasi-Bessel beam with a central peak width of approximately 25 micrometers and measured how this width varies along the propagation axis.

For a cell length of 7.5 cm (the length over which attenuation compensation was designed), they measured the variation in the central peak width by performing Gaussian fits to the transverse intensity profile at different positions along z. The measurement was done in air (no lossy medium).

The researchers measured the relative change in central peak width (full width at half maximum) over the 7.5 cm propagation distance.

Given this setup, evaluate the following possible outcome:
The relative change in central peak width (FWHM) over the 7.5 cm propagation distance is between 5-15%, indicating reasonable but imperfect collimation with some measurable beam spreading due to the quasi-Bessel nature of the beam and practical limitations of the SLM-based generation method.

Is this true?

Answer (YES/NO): NO